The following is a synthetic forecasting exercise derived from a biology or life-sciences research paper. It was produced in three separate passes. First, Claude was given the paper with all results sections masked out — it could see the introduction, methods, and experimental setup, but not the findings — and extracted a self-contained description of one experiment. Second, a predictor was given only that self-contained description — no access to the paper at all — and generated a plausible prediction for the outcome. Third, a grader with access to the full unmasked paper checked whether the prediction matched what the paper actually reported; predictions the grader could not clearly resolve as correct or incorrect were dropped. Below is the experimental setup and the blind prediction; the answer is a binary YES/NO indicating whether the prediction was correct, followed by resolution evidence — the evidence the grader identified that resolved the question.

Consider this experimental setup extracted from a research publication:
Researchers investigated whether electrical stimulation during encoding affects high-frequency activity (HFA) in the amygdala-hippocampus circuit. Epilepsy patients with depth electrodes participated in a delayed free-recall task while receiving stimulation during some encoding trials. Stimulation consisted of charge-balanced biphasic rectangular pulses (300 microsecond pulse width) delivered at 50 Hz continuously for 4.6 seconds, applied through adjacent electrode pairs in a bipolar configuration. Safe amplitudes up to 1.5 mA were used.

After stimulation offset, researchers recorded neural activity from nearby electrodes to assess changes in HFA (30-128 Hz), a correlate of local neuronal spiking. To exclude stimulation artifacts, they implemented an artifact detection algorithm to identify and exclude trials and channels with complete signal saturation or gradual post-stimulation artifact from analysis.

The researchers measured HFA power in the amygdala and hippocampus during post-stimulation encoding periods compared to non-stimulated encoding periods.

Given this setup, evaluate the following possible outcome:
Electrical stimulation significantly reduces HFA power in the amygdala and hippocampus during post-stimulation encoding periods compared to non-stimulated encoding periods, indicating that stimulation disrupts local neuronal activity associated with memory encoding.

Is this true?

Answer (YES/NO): YES